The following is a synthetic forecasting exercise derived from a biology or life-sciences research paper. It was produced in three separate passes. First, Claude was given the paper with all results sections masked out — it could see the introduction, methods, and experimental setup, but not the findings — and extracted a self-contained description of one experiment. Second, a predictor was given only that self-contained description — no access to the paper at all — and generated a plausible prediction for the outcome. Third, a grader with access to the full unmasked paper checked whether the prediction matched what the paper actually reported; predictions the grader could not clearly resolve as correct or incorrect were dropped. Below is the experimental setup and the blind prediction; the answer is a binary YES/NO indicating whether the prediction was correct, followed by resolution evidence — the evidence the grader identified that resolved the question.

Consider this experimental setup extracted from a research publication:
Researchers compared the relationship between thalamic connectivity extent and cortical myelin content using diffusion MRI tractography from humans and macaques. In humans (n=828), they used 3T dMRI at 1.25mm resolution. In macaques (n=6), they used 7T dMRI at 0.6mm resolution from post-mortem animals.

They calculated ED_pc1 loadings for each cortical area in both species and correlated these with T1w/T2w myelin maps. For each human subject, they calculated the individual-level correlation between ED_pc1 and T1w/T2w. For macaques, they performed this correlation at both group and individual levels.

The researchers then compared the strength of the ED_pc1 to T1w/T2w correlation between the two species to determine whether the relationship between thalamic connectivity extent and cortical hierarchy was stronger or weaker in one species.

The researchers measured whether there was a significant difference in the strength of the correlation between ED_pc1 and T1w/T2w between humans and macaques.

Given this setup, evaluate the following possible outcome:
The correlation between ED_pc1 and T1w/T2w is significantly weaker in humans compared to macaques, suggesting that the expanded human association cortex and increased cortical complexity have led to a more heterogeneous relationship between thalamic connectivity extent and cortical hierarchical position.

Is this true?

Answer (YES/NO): NO